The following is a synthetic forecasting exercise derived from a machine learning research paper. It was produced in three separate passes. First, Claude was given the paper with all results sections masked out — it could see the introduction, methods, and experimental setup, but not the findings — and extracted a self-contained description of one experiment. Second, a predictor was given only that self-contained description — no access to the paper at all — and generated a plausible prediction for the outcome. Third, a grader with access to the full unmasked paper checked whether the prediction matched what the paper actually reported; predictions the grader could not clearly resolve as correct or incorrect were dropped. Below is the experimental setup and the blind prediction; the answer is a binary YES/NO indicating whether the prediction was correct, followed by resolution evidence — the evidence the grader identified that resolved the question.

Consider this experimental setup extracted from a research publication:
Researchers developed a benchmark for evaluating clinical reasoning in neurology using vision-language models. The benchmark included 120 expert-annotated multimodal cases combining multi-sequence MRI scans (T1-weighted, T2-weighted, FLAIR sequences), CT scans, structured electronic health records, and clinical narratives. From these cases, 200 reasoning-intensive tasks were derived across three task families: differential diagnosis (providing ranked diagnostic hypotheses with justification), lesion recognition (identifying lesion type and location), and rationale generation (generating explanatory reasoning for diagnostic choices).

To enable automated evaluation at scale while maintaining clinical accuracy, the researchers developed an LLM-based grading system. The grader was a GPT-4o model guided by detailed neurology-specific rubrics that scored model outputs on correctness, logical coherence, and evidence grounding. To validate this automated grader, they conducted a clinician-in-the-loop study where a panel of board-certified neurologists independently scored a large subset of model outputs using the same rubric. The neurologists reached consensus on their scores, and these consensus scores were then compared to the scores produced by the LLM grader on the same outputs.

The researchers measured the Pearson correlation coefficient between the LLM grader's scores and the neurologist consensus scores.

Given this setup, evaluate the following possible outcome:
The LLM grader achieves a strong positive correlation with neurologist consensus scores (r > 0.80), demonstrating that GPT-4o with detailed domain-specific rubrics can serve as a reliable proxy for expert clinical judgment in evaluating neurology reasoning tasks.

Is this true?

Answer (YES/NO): YES